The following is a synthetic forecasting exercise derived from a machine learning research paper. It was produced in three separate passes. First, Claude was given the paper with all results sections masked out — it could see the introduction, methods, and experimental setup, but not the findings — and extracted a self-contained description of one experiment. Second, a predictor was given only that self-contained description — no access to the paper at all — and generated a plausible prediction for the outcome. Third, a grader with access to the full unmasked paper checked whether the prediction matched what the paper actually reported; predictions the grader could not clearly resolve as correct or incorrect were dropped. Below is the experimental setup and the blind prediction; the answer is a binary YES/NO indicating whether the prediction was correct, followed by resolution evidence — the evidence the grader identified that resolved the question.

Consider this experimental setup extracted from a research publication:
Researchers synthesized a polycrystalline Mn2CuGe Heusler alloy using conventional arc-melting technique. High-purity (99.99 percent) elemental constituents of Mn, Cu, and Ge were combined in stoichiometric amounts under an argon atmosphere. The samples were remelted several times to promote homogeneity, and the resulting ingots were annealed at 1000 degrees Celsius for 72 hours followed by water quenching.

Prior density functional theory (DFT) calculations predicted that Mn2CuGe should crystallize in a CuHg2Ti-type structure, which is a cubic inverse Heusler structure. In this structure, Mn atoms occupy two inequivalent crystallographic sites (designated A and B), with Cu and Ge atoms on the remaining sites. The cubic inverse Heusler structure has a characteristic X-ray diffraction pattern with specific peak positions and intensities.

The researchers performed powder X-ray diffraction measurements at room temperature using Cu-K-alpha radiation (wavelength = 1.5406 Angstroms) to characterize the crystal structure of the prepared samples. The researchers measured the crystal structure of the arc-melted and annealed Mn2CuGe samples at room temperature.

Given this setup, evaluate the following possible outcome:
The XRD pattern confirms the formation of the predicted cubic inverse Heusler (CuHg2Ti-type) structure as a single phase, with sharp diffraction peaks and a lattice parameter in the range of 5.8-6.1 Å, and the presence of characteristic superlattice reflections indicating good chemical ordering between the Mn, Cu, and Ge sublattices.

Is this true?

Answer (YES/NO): NO